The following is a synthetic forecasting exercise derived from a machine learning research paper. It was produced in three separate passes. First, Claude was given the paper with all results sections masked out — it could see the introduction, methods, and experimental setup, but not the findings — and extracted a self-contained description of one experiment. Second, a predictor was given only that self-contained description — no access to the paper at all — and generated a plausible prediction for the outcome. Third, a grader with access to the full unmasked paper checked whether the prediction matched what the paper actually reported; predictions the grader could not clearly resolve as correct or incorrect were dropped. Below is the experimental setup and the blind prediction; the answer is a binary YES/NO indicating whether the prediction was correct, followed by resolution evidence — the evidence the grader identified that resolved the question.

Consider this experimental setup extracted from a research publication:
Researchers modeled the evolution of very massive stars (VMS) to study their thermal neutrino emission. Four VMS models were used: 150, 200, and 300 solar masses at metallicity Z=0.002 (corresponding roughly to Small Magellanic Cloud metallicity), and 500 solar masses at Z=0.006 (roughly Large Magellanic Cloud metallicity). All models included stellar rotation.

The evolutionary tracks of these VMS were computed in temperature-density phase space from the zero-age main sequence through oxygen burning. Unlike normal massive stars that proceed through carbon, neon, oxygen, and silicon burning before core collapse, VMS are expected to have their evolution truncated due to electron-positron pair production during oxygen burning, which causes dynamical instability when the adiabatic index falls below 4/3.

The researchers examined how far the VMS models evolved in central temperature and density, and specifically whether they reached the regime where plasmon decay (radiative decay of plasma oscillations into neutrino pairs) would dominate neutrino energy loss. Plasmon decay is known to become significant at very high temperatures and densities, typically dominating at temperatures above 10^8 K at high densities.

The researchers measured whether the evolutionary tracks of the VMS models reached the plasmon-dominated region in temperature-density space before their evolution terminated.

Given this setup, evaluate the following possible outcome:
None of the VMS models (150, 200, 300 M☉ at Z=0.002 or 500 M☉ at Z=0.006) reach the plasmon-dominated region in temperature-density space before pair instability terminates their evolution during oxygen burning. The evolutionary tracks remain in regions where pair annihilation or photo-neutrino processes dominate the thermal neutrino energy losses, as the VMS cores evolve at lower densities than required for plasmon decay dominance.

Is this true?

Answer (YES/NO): YES